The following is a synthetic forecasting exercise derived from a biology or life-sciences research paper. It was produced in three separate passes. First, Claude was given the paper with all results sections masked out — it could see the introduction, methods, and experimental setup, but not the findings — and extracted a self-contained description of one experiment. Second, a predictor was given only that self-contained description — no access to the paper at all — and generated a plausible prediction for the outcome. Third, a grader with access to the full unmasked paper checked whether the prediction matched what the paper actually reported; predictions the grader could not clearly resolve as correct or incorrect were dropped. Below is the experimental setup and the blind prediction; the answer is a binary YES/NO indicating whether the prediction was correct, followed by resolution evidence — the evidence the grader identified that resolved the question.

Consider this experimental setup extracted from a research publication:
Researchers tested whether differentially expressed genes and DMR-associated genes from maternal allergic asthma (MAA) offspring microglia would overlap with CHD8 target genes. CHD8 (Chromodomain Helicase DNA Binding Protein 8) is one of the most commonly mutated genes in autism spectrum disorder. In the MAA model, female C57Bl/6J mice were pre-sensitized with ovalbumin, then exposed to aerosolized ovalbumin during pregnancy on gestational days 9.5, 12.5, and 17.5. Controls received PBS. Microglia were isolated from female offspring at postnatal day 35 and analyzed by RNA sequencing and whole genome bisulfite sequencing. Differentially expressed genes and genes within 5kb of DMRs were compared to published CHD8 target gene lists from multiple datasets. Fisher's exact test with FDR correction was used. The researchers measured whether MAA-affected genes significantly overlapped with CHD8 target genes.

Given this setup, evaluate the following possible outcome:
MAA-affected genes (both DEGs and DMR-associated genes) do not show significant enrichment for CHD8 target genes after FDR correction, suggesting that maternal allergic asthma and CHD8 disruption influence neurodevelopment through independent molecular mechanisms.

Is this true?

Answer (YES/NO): YES